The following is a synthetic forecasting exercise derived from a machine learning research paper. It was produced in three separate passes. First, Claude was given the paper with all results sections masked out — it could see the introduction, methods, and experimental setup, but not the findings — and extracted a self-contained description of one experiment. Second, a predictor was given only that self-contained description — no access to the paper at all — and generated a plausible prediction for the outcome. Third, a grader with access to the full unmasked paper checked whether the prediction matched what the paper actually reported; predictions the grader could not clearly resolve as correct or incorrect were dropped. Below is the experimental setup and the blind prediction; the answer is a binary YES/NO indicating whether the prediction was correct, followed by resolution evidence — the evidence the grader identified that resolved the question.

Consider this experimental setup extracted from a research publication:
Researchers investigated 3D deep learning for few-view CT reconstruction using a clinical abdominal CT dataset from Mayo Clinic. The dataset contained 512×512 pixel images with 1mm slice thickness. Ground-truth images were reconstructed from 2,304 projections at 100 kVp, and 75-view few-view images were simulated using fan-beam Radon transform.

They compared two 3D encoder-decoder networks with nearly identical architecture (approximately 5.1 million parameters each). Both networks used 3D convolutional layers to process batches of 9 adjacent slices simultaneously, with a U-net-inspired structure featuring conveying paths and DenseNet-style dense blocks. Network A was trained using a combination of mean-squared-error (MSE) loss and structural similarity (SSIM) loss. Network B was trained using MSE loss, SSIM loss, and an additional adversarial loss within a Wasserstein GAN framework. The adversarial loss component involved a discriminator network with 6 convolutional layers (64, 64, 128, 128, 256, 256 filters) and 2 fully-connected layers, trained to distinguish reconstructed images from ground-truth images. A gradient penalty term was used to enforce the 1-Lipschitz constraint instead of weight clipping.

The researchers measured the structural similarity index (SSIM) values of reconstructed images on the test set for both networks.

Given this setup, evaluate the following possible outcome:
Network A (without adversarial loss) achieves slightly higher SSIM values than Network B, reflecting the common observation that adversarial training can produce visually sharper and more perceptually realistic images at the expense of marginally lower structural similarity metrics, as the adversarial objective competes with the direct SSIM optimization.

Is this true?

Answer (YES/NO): NO